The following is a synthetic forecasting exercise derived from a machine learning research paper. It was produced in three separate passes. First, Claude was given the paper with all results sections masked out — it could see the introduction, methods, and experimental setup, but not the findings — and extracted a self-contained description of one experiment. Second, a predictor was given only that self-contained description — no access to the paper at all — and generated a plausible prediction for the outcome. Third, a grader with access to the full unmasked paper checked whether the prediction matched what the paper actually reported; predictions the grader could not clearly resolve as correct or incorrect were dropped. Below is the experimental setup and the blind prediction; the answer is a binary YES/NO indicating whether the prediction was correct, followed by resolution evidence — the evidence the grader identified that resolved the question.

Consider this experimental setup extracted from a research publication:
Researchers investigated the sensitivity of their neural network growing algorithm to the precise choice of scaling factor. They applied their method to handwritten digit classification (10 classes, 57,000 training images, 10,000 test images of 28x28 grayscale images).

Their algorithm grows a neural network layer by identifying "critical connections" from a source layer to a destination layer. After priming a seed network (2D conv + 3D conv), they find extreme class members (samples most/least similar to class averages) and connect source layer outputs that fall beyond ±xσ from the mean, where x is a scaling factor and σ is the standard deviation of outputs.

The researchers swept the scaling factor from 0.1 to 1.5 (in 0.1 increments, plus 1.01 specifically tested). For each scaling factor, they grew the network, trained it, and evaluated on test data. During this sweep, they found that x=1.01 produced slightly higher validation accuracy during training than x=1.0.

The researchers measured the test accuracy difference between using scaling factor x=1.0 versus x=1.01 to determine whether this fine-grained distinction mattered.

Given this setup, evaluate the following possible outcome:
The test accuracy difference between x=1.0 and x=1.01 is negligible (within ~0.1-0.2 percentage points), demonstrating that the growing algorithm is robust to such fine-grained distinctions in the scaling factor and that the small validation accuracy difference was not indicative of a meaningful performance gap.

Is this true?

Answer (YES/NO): YES